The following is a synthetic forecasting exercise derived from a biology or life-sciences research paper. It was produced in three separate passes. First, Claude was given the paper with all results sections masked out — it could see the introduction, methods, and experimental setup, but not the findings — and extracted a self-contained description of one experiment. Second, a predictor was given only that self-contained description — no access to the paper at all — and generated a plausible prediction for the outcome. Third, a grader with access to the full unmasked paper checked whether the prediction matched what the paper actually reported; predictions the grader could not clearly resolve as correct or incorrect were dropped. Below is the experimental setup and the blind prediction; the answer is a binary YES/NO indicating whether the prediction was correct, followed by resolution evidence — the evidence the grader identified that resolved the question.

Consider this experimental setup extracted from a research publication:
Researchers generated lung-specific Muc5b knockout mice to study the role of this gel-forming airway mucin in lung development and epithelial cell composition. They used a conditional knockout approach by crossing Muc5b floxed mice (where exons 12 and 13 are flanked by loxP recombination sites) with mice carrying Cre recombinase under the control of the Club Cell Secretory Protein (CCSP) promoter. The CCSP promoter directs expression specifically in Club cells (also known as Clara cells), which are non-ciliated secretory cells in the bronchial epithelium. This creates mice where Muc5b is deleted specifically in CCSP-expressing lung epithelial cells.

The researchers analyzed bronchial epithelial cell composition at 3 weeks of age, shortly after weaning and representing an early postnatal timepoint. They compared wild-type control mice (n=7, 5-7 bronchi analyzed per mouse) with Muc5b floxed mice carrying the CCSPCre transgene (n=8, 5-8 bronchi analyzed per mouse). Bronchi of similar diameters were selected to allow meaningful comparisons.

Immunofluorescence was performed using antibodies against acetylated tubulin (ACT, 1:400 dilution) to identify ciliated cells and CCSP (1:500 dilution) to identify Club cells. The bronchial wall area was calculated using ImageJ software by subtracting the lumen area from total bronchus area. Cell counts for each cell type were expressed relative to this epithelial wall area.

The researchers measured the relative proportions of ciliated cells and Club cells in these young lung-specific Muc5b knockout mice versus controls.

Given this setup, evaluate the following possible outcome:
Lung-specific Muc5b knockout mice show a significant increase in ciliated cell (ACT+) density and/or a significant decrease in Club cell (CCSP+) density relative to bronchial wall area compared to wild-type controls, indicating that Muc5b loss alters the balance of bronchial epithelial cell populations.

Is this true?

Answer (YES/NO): NO